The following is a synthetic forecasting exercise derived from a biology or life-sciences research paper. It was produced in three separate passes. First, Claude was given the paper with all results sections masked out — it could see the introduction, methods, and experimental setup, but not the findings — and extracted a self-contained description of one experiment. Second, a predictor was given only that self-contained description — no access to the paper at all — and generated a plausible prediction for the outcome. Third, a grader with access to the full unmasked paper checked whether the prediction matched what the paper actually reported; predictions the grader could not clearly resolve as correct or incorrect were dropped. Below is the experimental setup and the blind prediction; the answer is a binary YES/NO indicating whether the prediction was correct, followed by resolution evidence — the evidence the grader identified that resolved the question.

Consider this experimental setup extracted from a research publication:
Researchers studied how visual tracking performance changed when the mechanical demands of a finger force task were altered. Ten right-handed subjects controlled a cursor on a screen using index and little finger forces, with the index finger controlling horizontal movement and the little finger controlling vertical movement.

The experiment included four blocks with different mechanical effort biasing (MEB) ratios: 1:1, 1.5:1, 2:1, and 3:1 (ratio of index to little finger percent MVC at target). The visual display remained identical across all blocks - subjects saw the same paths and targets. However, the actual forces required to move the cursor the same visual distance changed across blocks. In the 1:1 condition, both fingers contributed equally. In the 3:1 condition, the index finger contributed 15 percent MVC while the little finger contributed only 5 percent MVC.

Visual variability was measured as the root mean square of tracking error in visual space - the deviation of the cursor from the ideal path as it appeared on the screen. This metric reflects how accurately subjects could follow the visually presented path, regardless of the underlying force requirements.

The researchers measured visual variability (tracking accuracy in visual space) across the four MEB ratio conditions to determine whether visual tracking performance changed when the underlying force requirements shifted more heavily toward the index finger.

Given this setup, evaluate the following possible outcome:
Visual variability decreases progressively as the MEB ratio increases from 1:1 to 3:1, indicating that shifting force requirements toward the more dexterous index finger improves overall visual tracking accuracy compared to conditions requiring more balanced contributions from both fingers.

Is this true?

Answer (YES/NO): YES